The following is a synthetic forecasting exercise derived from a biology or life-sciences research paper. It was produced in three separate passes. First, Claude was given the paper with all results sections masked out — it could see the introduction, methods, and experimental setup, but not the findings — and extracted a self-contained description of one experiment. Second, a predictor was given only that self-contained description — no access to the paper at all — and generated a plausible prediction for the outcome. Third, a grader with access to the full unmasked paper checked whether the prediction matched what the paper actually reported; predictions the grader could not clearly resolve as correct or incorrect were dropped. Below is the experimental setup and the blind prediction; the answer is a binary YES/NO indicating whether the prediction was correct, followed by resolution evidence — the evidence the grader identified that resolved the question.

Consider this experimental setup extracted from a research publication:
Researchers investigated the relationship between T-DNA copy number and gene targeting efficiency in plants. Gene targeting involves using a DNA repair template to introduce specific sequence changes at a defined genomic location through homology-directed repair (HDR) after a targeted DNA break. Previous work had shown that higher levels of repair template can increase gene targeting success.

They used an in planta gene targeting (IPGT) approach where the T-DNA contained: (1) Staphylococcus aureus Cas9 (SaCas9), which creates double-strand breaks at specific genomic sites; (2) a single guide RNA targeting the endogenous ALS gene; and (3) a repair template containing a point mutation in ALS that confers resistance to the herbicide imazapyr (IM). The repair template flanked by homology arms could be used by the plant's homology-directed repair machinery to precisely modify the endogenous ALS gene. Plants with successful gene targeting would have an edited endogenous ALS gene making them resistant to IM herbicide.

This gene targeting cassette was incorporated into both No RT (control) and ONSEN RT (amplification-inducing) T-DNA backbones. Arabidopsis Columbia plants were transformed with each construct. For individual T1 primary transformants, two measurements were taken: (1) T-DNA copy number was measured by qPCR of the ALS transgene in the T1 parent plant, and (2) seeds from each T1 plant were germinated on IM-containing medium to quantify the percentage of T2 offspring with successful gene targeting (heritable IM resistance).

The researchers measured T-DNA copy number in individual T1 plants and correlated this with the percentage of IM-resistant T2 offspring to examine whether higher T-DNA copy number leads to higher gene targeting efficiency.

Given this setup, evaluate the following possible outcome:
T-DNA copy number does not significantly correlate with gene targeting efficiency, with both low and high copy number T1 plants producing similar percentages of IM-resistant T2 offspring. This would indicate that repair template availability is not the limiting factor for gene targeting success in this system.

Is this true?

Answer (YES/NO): NO